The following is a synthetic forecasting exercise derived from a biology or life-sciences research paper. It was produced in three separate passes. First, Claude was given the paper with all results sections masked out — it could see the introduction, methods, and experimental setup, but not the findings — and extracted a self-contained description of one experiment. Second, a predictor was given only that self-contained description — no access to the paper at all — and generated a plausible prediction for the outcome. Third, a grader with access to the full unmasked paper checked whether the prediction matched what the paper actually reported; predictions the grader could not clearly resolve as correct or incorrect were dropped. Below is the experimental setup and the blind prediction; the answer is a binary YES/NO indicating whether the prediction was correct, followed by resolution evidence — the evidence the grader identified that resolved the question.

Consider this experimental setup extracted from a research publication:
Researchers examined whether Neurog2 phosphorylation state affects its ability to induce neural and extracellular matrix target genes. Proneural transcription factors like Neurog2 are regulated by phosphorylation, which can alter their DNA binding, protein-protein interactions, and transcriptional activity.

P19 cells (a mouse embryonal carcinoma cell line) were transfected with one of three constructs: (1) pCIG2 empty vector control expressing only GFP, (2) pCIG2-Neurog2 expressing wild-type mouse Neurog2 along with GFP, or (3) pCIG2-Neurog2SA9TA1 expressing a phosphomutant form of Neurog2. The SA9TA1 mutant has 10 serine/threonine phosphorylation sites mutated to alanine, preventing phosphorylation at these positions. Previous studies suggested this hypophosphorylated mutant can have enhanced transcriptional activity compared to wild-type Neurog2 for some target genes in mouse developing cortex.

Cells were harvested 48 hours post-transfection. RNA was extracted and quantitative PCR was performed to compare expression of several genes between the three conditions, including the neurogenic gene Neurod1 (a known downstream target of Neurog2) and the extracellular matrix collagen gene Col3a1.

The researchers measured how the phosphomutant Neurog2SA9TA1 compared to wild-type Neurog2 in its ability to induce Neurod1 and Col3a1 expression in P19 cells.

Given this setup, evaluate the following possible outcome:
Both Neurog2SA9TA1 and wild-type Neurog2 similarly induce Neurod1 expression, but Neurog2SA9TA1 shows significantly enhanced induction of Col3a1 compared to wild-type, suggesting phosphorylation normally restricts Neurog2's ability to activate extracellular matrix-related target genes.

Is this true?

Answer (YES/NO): NO